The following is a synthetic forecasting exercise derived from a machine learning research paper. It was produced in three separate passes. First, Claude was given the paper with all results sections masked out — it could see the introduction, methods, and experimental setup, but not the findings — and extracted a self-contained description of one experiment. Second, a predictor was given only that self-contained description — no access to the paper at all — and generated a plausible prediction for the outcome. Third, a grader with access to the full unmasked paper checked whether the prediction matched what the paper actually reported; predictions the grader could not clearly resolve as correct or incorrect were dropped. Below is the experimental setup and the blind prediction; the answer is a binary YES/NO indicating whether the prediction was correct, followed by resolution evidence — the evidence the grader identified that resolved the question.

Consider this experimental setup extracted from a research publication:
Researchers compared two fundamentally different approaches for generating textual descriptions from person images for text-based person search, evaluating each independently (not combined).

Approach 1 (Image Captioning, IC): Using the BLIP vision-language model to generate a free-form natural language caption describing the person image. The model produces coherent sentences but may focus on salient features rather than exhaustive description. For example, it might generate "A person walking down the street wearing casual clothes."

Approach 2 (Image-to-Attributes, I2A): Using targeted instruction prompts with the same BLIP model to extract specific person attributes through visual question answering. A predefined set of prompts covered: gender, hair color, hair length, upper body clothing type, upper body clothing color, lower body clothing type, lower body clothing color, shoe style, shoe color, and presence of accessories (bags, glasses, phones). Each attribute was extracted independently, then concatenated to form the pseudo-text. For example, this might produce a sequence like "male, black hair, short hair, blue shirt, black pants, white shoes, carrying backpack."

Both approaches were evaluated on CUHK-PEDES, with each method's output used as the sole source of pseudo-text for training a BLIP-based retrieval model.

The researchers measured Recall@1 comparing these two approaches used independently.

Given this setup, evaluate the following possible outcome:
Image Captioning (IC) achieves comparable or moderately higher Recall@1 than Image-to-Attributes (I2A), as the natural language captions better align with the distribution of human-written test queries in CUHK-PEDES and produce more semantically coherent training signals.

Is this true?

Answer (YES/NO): NO